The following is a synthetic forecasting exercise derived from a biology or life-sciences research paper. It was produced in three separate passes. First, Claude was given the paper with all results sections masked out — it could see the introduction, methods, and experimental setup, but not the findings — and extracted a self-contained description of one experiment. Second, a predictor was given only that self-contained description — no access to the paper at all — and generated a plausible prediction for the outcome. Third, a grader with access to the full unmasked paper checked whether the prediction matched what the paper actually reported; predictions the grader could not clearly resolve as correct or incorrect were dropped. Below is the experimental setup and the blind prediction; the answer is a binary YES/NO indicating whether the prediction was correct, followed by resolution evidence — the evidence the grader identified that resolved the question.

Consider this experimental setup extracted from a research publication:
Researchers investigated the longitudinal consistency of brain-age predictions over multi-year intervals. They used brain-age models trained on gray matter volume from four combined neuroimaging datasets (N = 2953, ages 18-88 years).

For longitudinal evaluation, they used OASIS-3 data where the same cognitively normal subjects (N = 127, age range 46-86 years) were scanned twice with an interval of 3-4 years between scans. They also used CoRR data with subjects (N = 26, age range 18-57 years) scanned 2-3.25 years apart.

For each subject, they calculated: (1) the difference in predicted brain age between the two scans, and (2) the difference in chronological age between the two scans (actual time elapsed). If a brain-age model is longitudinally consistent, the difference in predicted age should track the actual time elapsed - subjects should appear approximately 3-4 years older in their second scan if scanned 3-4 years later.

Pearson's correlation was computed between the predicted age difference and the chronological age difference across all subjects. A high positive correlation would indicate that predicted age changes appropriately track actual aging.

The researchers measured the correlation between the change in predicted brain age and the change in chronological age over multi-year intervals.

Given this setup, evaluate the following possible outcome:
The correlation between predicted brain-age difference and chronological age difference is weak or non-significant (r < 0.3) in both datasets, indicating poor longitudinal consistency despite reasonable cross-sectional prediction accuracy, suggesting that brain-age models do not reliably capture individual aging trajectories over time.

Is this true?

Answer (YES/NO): NO